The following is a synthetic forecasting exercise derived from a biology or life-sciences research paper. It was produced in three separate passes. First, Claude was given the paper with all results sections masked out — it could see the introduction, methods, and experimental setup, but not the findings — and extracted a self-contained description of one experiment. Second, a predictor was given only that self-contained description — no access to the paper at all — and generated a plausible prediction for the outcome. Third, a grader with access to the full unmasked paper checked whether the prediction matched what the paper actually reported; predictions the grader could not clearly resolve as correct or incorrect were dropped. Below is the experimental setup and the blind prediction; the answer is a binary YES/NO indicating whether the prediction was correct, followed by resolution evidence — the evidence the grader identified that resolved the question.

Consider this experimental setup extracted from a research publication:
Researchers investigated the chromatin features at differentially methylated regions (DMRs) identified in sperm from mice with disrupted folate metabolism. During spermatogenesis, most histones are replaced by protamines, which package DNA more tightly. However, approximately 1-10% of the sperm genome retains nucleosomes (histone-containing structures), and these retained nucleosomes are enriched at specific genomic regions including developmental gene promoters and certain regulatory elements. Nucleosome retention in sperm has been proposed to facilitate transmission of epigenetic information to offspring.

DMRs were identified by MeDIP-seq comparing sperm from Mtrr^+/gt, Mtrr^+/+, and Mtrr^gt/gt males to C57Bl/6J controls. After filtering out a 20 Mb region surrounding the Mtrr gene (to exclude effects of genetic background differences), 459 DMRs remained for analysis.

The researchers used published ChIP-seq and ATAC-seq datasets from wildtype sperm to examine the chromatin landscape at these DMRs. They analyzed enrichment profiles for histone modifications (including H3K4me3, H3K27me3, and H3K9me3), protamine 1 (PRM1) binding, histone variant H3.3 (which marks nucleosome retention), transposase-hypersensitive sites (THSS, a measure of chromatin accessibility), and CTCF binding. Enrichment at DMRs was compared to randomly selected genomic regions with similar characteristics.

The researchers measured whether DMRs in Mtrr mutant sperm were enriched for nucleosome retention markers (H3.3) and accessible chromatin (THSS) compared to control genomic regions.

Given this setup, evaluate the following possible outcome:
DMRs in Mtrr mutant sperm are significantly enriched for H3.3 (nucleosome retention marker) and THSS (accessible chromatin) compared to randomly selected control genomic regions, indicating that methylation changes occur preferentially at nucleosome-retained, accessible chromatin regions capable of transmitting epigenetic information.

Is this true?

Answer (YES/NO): NO